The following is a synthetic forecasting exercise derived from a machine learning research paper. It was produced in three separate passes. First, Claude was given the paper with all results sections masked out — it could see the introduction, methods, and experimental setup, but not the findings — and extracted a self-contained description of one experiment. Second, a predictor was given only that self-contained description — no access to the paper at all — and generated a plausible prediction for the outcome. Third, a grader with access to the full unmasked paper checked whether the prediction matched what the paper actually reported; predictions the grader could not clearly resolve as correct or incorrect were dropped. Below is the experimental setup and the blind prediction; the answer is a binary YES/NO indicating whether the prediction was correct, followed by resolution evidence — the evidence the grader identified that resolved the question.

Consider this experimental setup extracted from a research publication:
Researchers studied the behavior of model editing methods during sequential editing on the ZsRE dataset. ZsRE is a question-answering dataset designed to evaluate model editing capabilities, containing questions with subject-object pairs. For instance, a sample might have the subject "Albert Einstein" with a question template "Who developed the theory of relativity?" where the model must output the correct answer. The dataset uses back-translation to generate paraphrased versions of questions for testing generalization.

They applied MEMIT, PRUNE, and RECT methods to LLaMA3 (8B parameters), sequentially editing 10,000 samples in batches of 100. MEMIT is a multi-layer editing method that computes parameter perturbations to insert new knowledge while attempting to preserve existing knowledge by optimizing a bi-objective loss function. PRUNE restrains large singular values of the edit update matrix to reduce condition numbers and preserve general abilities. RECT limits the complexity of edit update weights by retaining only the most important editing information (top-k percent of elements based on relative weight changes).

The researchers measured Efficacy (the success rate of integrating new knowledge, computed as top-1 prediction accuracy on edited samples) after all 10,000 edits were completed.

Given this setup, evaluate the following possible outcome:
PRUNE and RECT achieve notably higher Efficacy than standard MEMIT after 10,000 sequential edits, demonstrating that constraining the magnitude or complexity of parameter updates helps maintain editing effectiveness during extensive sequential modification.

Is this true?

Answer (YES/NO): NO